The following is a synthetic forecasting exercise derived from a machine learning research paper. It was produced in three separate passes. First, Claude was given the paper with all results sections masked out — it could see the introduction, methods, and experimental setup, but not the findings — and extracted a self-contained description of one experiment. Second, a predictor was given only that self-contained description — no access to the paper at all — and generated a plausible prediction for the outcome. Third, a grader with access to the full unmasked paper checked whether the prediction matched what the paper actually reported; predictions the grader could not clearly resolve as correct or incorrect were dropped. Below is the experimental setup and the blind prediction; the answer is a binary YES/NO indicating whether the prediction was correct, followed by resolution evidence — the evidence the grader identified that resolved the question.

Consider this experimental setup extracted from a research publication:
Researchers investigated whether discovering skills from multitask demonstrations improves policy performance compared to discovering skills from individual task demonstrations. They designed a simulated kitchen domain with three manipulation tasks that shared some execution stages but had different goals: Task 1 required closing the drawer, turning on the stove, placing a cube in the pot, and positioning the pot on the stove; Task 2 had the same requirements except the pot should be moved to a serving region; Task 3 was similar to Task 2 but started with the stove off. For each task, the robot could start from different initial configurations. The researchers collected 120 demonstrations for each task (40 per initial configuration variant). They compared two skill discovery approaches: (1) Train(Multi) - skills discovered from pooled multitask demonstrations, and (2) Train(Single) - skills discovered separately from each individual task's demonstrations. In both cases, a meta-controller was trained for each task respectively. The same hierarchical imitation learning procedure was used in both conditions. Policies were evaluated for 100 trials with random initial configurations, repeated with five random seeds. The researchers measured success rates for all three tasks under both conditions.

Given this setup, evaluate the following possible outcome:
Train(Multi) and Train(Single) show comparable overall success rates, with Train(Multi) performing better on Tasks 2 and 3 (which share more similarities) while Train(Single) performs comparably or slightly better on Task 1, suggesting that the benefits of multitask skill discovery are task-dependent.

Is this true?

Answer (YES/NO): NO